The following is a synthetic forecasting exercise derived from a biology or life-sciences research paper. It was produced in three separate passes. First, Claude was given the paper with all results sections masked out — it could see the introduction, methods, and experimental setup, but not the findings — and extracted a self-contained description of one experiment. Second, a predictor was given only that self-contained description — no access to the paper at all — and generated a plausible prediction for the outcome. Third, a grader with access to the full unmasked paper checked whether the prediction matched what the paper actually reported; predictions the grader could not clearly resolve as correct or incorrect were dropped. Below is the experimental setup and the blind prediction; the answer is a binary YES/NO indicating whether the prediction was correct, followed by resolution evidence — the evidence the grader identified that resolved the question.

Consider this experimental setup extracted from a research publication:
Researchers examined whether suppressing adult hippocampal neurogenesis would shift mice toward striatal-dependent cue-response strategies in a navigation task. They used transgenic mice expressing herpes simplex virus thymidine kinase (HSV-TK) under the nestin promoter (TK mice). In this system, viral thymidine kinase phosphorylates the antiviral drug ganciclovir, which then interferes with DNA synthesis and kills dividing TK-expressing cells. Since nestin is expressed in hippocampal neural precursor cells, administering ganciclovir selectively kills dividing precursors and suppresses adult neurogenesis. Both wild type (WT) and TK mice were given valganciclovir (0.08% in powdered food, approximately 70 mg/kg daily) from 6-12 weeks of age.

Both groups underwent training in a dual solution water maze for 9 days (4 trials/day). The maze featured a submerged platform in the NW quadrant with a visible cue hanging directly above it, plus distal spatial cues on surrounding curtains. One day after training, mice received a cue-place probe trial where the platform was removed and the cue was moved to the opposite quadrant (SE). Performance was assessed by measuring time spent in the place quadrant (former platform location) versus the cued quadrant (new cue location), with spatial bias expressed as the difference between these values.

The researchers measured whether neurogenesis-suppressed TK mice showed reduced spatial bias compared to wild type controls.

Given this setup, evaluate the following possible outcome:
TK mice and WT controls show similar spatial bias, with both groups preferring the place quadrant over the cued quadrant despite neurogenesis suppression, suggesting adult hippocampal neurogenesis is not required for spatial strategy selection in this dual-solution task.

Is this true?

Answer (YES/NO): YES